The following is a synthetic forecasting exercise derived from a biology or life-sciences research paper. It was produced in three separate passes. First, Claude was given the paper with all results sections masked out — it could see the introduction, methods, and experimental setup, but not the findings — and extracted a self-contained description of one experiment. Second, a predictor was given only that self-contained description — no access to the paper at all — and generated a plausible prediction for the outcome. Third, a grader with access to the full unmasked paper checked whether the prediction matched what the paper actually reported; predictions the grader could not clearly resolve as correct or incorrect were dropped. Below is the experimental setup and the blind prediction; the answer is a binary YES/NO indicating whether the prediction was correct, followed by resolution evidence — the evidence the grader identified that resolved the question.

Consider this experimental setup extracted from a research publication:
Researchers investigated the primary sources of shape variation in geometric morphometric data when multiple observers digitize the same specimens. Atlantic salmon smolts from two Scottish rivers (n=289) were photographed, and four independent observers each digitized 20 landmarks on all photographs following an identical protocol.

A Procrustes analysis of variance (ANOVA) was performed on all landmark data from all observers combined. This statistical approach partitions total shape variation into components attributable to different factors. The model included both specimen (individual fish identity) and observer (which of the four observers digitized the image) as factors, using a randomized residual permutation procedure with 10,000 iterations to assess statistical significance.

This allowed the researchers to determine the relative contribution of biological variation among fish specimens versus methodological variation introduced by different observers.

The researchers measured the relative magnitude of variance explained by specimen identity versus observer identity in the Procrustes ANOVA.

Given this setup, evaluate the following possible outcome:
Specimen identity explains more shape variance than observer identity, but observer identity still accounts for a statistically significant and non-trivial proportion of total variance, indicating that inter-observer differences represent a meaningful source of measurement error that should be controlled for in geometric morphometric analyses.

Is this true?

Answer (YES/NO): YES